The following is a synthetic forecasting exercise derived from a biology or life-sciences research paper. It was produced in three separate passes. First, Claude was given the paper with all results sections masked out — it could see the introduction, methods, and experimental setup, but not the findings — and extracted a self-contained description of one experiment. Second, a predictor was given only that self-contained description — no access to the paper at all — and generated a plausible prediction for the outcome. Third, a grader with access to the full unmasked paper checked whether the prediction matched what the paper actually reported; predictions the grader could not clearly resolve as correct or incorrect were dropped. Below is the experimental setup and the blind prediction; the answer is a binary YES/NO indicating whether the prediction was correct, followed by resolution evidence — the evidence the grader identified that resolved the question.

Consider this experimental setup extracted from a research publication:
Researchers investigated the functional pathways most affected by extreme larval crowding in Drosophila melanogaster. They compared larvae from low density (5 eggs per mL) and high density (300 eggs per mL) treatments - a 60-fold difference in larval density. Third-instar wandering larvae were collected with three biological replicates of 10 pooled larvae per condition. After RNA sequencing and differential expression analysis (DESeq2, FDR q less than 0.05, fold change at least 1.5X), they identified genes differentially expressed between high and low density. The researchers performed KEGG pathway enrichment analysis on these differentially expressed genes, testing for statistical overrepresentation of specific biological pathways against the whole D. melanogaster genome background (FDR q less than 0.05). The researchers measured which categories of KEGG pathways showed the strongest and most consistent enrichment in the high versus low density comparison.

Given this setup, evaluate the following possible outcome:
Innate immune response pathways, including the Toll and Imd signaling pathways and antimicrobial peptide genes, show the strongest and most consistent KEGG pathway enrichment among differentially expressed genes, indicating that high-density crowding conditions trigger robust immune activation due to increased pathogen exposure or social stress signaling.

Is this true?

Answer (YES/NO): NO